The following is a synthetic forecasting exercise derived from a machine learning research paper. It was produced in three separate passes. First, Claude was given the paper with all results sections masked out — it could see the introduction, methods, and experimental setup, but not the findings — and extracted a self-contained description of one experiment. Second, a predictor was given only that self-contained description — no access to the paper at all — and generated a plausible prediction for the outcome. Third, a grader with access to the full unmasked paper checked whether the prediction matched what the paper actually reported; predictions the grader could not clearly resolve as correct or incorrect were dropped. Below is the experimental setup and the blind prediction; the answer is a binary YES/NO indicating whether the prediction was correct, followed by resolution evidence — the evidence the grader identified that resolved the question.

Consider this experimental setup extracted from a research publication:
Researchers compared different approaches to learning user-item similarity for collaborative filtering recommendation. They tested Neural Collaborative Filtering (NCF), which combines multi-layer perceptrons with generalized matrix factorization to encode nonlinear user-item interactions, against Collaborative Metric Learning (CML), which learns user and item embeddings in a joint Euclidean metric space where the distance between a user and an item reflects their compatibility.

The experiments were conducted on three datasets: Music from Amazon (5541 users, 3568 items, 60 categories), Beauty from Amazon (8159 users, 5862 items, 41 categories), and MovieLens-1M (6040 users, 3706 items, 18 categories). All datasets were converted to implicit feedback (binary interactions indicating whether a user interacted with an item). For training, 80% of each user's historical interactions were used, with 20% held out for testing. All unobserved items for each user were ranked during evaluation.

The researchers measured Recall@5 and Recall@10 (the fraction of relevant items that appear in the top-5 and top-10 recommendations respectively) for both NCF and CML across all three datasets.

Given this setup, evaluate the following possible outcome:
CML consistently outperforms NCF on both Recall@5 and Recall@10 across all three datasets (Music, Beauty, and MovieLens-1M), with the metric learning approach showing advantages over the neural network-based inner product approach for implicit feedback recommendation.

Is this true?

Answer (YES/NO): YES